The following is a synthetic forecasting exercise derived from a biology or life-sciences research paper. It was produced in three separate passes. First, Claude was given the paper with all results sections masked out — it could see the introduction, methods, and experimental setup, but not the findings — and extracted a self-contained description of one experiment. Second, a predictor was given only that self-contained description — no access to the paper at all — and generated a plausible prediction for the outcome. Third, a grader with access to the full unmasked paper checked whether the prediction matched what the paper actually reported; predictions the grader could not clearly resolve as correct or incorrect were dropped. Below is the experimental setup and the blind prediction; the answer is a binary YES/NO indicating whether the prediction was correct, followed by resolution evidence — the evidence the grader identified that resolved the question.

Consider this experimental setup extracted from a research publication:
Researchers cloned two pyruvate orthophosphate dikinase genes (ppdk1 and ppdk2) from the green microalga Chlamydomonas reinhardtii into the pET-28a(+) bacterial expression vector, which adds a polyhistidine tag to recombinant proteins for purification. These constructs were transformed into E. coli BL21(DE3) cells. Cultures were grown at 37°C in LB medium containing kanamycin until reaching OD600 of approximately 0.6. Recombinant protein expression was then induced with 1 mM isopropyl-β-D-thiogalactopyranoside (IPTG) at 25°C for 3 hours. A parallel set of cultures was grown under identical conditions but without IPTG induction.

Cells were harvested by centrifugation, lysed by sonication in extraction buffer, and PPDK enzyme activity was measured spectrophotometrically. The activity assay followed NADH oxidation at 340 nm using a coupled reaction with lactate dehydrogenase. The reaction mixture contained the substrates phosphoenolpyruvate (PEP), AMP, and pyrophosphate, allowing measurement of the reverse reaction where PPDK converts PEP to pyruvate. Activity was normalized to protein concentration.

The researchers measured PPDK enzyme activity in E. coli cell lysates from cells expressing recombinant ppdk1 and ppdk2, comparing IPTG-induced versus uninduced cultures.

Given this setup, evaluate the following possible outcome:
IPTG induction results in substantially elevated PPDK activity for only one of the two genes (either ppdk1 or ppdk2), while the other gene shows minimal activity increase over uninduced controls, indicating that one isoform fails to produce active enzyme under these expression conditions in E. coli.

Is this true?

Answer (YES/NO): NO